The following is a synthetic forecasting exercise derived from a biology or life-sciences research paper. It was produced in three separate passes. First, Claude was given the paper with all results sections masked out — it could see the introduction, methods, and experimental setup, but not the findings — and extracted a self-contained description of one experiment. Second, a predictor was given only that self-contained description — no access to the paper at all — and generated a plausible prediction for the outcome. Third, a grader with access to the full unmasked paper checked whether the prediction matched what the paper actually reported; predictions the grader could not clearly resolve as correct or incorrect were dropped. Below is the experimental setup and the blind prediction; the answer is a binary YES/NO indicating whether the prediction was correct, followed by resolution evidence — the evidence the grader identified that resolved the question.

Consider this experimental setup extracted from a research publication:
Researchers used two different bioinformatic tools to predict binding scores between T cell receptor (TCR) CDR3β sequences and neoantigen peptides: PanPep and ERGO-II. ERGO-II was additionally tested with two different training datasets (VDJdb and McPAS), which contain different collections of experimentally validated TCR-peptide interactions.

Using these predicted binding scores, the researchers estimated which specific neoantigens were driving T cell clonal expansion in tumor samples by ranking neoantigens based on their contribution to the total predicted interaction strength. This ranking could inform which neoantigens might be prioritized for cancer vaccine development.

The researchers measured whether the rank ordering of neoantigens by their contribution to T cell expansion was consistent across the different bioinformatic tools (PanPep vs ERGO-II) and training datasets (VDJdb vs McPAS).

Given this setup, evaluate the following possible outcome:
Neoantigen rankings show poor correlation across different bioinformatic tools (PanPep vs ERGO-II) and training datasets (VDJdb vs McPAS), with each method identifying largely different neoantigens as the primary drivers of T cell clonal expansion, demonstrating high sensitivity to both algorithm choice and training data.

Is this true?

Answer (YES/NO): YES